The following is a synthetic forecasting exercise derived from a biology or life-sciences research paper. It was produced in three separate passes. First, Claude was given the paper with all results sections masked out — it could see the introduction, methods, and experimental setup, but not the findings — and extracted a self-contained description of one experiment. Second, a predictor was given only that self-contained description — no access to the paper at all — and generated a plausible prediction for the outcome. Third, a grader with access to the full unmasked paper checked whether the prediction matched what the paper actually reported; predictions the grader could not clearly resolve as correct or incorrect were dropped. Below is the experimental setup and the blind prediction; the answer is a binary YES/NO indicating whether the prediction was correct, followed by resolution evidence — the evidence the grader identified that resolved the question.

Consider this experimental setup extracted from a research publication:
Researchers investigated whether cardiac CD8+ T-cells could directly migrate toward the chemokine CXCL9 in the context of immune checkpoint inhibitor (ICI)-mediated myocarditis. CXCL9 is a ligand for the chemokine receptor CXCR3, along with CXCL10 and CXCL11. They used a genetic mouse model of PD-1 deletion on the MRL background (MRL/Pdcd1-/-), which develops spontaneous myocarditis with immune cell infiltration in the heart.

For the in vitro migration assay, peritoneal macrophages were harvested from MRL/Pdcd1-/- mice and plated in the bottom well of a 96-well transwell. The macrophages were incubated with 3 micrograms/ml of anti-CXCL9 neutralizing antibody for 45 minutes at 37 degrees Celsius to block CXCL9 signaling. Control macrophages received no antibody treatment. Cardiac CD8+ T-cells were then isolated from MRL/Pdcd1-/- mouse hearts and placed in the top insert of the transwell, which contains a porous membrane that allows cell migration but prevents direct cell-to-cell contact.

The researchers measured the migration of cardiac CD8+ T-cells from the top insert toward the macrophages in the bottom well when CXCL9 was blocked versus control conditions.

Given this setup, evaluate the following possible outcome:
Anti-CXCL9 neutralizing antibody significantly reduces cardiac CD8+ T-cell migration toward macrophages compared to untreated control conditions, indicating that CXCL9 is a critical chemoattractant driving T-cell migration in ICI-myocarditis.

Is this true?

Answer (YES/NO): NO